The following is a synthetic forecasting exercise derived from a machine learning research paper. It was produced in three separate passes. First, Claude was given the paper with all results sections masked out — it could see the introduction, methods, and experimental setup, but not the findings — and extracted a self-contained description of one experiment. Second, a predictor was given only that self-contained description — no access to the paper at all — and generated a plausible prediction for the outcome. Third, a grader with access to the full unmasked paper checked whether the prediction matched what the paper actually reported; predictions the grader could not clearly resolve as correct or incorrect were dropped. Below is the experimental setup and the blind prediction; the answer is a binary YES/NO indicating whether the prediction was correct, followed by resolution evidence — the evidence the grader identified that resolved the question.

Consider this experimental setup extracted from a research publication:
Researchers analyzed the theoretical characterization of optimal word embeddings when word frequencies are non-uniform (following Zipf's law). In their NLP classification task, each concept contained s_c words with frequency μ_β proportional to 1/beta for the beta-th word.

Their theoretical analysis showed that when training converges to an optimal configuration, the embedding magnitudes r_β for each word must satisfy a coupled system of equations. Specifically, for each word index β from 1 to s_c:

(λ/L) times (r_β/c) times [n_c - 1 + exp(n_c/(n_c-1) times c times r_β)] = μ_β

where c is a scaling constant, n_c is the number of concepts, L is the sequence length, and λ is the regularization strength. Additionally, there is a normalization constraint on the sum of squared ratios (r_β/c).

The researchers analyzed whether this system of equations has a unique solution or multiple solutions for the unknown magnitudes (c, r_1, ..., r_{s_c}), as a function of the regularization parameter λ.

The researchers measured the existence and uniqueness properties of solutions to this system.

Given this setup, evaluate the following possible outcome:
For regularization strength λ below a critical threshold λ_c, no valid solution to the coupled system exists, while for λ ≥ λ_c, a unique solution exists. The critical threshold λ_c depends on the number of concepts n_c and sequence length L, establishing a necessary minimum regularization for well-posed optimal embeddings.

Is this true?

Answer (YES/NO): NO